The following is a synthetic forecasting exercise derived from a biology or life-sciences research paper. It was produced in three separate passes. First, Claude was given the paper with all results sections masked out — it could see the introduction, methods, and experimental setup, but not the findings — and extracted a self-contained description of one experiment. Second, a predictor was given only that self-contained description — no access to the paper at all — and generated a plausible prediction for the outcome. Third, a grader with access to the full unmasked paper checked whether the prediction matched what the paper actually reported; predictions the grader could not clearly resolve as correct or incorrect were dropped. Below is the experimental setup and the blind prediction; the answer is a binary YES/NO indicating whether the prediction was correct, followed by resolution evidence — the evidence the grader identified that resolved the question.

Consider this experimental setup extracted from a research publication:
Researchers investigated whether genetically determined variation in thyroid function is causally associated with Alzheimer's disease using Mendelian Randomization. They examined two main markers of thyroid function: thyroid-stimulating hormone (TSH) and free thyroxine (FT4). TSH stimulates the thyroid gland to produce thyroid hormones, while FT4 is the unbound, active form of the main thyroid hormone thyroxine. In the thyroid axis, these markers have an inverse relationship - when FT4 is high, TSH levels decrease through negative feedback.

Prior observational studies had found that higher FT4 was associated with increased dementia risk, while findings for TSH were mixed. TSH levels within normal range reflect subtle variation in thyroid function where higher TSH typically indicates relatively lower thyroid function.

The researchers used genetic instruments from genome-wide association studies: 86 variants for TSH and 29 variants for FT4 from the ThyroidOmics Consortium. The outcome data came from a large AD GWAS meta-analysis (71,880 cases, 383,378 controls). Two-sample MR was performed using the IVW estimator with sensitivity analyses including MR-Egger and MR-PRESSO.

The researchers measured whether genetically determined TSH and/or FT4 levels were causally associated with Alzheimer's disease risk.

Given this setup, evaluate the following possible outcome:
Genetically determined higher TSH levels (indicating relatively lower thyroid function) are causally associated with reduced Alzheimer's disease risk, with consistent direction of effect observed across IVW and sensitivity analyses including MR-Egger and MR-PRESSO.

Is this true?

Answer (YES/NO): YES